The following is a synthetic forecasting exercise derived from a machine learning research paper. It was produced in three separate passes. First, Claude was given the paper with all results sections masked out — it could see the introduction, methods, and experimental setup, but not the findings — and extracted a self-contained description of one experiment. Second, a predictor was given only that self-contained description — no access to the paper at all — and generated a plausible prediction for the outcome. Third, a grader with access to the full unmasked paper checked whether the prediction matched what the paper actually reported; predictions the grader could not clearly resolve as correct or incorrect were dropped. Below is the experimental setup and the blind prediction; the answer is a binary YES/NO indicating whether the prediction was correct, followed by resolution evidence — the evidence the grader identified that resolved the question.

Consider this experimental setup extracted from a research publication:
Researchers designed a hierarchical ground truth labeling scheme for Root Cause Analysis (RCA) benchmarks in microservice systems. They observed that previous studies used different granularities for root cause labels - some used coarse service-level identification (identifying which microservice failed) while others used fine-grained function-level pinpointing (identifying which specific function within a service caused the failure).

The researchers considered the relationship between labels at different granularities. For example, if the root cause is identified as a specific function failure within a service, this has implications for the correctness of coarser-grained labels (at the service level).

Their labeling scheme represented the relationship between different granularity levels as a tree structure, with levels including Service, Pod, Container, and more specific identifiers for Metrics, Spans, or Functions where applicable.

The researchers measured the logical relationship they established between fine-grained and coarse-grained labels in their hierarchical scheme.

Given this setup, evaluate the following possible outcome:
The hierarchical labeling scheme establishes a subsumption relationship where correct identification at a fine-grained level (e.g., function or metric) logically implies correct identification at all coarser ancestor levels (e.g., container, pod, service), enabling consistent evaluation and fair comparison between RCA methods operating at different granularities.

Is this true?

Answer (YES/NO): YES